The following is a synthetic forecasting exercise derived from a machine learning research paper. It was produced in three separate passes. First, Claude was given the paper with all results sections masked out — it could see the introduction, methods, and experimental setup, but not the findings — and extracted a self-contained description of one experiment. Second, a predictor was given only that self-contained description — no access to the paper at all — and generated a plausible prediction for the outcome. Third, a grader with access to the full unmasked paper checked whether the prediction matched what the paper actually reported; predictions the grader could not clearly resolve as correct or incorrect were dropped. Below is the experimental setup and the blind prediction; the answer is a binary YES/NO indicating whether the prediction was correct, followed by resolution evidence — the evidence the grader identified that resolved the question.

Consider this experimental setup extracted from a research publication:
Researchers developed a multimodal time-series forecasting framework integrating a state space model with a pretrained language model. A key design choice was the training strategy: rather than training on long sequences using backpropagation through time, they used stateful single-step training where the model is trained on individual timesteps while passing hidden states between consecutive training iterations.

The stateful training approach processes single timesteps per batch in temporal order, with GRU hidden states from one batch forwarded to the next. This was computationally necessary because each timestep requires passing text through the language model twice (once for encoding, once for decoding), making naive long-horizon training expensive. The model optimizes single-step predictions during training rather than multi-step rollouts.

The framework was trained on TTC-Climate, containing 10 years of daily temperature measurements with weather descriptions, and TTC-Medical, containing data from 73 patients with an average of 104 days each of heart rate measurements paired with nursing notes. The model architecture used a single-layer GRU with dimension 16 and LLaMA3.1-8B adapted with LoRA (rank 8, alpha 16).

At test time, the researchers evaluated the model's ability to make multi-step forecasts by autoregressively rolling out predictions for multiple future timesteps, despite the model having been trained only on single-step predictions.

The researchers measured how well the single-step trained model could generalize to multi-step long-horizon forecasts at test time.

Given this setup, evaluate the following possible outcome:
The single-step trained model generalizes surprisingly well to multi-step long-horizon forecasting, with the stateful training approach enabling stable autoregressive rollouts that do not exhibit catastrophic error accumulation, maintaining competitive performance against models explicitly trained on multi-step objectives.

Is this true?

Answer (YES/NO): YES